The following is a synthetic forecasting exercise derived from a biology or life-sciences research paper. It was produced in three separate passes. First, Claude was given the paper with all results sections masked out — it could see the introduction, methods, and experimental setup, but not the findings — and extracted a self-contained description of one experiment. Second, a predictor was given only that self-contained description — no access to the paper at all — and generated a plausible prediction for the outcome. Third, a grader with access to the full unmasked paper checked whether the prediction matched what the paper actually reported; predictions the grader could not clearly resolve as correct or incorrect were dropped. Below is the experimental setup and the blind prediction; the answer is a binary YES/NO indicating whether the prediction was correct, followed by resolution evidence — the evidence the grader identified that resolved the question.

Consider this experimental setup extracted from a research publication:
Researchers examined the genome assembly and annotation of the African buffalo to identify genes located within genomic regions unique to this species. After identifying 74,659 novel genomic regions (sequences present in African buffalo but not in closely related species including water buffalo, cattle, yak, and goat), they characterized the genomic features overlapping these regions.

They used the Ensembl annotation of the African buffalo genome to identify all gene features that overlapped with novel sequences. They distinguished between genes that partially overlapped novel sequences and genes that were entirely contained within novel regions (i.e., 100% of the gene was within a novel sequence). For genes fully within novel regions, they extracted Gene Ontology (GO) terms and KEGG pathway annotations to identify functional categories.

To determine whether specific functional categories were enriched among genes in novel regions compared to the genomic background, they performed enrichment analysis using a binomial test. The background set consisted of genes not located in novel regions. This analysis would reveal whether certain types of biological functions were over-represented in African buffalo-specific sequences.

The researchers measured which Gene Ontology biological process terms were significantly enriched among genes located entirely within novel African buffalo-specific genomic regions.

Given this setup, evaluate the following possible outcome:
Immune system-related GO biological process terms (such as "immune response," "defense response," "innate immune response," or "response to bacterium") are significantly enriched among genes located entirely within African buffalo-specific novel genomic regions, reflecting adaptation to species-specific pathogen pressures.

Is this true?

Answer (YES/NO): YES